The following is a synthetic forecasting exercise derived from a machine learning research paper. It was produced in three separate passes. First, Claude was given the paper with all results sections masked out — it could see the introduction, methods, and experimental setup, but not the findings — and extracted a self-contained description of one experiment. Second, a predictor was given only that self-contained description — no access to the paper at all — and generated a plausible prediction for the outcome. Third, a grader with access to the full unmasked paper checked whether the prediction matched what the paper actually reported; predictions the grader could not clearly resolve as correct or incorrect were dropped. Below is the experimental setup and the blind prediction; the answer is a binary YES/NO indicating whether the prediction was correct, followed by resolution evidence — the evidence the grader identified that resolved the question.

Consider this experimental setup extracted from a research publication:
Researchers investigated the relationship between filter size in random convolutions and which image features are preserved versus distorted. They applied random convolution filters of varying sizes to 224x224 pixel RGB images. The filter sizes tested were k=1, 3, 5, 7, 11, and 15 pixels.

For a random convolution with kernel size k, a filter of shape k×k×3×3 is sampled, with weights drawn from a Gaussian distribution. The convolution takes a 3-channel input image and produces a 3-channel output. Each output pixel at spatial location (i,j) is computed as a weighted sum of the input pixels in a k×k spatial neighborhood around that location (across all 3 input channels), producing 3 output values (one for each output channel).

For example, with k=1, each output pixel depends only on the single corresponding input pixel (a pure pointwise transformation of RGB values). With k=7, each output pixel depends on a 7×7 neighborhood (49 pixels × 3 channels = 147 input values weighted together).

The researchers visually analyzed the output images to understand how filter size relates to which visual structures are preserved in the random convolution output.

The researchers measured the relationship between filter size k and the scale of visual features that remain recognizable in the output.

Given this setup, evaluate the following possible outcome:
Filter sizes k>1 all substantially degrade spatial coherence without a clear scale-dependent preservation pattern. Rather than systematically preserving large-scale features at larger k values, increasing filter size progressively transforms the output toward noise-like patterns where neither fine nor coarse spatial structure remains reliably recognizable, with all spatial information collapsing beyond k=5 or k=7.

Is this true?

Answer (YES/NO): NO